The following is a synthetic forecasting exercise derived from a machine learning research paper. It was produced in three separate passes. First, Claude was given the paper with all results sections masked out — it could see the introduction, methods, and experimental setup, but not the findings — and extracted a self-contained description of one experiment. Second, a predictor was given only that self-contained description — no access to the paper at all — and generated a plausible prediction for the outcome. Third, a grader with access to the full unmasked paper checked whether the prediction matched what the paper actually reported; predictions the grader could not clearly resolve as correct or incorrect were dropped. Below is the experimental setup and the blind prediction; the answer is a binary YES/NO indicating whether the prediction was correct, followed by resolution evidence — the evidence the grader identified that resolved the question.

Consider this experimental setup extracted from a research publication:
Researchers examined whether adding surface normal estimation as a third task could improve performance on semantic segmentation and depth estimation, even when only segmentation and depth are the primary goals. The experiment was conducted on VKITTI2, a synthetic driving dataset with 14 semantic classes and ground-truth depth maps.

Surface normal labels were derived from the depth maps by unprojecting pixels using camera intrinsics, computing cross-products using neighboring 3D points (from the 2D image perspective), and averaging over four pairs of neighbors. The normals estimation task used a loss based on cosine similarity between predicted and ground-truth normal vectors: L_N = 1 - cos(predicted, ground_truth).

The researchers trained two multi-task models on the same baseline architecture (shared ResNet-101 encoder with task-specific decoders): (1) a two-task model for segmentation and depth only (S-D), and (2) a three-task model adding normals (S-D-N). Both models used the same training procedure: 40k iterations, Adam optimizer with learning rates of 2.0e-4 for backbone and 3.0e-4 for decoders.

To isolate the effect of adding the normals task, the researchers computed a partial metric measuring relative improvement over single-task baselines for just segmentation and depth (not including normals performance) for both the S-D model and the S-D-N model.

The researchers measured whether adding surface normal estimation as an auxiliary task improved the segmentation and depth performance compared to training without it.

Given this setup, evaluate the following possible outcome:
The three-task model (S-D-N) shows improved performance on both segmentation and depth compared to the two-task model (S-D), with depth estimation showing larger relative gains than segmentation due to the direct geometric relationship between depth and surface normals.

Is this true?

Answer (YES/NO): YES